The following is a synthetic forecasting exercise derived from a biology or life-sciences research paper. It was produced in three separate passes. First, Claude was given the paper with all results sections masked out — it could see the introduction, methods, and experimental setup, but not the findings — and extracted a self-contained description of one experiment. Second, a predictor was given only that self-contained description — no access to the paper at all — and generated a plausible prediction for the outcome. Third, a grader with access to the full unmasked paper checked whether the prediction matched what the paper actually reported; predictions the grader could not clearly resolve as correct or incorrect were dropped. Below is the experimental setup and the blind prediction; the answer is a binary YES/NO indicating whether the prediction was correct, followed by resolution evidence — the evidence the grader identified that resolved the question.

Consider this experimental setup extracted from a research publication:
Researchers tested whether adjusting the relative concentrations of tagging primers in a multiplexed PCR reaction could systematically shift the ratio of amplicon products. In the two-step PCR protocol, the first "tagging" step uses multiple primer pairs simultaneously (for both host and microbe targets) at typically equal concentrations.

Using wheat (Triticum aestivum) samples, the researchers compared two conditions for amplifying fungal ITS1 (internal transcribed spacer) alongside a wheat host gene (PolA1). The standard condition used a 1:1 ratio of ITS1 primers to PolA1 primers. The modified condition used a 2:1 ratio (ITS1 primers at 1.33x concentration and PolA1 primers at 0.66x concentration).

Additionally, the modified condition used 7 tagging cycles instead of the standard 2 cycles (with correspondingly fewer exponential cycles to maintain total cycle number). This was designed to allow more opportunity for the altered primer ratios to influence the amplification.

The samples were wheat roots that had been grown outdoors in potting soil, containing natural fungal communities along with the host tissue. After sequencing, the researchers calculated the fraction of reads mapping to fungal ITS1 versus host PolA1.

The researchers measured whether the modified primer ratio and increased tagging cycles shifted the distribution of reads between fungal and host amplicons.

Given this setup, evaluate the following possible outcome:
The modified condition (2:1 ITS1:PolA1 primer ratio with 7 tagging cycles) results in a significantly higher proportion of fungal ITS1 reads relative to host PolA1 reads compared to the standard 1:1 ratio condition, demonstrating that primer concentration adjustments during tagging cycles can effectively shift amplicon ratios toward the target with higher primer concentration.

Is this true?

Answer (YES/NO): YES